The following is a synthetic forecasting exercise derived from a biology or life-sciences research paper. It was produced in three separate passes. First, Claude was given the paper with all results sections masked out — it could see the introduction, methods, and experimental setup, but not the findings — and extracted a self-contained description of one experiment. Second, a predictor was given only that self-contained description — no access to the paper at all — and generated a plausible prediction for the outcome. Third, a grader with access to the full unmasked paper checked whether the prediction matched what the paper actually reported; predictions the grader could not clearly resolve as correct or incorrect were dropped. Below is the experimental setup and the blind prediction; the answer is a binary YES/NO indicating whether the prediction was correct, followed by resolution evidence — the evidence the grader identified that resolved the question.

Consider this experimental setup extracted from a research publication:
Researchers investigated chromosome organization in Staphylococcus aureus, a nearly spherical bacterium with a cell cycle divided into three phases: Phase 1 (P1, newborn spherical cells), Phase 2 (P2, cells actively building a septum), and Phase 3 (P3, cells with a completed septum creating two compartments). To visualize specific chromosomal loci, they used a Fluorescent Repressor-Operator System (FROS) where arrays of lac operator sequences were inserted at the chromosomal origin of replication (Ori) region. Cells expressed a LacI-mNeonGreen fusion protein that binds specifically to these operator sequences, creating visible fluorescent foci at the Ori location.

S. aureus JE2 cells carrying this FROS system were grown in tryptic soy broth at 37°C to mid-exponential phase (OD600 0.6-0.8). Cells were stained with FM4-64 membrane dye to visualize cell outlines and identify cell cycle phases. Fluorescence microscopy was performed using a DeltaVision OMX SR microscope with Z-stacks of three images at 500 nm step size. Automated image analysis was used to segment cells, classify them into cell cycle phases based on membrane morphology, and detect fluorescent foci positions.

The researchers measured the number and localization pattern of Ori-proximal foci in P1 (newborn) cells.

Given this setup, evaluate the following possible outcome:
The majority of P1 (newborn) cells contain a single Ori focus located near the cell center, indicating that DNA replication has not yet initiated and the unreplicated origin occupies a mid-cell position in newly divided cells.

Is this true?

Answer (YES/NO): NO